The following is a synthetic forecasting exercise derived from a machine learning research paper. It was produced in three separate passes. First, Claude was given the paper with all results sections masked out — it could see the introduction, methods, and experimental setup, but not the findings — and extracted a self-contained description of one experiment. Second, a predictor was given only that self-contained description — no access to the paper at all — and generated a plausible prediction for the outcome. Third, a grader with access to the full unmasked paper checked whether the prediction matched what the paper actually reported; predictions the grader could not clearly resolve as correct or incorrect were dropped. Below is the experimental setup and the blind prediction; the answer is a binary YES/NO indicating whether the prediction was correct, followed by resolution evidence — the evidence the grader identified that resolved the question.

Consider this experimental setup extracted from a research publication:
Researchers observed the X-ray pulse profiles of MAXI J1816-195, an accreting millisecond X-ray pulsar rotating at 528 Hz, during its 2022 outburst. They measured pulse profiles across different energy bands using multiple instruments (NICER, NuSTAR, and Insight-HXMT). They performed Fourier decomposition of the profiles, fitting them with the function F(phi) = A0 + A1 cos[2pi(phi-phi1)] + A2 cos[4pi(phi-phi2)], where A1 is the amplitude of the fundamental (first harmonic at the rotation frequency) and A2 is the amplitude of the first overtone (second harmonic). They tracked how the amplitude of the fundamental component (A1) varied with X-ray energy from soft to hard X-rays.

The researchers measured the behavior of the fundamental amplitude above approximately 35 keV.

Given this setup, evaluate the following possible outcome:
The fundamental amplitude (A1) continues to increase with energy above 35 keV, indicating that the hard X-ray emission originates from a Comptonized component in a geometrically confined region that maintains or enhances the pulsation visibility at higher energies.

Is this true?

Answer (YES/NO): NO